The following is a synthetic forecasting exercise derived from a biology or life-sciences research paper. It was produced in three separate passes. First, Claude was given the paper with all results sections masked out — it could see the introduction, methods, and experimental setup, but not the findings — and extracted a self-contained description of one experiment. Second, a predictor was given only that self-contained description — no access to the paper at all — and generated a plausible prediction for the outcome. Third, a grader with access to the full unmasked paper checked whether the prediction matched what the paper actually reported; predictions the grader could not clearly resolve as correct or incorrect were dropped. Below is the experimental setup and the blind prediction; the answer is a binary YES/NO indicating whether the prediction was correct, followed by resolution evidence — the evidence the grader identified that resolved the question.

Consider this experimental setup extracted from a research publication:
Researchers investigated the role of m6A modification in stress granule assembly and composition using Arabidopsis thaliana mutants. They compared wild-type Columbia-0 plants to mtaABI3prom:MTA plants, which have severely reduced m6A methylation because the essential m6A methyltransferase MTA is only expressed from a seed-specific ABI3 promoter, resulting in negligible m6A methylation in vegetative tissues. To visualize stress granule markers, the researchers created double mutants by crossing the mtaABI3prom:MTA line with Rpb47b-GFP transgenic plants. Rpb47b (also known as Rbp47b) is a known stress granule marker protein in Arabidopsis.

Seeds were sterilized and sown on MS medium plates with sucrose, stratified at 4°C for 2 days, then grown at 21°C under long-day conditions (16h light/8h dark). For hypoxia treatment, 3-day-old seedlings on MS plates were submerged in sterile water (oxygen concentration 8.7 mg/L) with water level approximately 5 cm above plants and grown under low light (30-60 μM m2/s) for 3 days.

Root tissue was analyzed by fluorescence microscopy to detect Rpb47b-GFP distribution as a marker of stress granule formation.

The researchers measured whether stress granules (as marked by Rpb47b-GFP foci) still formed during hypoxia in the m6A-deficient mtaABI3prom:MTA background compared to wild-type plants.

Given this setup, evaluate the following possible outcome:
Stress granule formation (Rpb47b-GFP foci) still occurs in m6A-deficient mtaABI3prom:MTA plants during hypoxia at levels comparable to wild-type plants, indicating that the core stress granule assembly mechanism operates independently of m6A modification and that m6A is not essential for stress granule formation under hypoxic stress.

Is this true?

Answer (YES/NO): NO